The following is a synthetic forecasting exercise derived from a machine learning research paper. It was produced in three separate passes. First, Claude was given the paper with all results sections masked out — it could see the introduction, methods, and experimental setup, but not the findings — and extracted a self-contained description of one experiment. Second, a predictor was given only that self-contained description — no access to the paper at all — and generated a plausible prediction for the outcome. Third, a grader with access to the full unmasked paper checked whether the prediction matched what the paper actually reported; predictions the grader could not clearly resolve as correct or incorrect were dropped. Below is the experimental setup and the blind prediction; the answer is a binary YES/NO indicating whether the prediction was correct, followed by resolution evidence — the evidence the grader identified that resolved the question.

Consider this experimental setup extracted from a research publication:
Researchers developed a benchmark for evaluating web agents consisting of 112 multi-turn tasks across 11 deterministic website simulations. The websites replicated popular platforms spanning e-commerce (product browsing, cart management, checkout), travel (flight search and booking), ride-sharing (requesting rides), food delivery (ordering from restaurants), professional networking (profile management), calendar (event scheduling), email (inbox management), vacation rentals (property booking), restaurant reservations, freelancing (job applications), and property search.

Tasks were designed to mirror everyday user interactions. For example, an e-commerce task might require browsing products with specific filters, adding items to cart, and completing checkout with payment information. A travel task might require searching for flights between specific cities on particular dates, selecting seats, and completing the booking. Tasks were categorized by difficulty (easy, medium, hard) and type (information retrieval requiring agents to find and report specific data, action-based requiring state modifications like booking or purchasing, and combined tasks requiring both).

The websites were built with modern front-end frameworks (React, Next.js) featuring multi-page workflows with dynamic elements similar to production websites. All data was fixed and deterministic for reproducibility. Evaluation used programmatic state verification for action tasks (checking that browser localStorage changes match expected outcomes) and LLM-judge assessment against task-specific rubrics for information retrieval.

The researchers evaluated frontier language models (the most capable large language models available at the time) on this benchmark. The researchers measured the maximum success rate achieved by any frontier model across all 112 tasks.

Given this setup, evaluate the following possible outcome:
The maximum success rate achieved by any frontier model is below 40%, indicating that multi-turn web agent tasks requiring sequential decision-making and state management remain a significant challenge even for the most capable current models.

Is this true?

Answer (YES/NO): NO